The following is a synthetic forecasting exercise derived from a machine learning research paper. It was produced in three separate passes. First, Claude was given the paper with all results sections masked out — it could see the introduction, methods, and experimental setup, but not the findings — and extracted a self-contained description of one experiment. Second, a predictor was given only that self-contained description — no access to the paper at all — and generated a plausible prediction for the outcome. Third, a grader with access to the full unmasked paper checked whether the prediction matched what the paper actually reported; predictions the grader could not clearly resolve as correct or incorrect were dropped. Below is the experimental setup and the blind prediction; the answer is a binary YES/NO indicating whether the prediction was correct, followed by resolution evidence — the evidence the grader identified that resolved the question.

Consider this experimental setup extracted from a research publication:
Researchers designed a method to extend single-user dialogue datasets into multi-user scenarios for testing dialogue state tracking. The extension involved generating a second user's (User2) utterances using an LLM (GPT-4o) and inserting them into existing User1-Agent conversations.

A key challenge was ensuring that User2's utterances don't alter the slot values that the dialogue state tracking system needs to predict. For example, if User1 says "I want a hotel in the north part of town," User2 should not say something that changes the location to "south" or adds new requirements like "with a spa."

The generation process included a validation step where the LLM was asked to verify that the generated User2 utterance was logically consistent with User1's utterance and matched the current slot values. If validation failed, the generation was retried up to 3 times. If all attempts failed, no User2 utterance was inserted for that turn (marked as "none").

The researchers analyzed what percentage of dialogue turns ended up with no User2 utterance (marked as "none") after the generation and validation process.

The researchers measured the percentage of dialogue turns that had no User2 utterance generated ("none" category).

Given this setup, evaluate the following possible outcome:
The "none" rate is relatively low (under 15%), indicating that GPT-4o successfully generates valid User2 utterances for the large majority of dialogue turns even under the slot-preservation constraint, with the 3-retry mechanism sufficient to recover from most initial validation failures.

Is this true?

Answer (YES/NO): NO